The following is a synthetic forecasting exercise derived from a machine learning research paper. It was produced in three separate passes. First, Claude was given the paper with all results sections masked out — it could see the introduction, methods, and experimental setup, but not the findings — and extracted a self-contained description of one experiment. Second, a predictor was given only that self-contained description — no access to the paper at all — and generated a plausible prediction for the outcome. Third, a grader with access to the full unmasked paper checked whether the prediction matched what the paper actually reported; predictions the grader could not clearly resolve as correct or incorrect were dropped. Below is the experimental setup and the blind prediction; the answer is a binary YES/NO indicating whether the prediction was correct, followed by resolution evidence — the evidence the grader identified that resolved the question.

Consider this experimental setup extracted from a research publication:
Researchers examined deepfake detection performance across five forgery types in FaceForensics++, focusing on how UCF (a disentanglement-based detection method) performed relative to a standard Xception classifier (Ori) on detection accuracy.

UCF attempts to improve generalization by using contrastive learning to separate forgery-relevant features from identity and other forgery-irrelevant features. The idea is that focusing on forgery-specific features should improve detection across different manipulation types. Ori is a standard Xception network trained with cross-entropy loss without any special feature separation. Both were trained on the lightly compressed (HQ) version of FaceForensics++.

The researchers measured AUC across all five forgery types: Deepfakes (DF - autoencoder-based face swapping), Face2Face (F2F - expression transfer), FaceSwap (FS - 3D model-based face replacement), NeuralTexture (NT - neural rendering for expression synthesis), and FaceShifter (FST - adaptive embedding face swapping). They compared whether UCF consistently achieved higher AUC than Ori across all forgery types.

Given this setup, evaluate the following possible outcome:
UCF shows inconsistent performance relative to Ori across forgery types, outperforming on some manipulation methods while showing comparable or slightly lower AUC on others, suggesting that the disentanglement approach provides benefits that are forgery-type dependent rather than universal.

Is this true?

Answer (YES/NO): YES